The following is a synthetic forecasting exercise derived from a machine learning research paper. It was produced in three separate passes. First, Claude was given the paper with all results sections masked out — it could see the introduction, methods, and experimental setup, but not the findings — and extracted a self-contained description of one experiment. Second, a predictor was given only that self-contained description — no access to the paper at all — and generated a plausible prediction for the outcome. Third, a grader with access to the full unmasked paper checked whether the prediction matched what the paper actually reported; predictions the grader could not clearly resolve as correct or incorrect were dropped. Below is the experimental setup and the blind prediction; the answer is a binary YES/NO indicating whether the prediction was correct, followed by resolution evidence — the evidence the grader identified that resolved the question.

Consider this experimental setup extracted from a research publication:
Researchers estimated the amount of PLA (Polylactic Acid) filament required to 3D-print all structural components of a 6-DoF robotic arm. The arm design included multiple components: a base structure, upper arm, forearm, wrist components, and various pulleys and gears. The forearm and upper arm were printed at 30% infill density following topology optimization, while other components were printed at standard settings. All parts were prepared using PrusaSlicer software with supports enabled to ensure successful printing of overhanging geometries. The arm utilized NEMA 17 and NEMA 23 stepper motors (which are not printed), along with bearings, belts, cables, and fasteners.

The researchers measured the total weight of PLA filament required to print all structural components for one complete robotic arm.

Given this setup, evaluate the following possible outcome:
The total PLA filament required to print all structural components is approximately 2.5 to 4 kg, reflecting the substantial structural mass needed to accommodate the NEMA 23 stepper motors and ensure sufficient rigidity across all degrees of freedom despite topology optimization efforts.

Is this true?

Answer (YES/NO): NO